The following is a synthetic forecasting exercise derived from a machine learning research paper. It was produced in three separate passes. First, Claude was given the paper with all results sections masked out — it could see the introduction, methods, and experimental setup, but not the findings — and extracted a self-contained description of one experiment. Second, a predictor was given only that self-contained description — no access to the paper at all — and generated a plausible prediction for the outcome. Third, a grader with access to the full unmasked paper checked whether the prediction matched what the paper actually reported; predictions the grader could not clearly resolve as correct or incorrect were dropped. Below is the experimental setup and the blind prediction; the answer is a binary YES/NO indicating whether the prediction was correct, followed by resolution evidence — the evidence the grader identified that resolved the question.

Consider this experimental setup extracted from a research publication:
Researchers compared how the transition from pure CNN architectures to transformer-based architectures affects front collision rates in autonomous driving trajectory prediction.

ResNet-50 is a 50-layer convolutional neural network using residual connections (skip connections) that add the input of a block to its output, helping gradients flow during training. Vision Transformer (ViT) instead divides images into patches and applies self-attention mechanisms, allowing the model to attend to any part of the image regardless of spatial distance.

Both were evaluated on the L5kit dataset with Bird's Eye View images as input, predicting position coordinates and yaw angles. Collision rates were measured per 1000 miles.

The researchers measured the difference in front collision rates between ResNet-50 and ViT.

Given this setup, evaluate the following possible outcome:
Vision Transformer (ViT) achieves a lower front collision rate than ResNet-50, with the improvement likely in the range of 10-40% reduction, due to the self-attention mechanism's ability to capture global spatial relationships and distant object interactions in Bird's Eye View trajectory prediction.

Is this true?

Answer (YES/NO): NO